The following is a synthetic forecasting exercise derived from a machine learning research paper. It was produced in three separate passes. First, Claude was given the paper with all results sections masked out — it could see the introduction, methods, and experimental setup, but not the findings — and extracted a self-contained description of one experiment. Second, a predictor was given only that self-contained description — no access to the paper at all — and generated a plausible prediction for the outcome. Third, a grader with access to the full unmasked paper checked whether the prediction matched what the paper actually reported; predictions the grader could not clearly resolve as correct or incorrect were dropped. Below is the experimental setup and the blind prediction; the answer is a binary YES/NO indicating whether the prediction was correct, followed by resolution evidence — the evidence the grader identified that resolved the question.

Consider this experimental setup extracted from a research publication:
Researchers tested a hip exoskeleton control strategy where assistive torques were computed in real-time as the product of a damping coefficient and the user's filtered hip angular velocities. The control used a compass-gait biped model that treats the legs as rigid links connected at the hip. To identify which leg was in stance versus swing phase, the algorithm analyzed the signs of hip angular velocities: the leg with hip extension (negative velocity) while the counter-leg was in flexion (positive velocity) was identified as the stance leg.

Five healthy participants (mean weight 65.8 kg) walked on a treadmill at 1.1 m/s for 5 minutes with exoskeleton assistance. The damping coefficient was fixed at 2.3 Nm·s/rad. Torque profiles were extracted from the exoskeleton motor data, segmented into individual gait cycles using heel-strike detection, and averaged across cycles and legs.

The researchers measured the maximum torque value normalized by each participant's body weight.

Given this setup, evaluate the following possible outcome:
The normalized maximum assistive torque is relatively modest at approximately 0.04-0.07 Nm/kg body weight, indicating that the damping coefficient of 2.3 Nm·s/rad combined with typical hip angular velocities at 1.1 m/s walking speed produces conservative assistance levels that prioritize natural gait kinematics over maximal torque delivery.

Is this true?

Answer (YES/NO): NO